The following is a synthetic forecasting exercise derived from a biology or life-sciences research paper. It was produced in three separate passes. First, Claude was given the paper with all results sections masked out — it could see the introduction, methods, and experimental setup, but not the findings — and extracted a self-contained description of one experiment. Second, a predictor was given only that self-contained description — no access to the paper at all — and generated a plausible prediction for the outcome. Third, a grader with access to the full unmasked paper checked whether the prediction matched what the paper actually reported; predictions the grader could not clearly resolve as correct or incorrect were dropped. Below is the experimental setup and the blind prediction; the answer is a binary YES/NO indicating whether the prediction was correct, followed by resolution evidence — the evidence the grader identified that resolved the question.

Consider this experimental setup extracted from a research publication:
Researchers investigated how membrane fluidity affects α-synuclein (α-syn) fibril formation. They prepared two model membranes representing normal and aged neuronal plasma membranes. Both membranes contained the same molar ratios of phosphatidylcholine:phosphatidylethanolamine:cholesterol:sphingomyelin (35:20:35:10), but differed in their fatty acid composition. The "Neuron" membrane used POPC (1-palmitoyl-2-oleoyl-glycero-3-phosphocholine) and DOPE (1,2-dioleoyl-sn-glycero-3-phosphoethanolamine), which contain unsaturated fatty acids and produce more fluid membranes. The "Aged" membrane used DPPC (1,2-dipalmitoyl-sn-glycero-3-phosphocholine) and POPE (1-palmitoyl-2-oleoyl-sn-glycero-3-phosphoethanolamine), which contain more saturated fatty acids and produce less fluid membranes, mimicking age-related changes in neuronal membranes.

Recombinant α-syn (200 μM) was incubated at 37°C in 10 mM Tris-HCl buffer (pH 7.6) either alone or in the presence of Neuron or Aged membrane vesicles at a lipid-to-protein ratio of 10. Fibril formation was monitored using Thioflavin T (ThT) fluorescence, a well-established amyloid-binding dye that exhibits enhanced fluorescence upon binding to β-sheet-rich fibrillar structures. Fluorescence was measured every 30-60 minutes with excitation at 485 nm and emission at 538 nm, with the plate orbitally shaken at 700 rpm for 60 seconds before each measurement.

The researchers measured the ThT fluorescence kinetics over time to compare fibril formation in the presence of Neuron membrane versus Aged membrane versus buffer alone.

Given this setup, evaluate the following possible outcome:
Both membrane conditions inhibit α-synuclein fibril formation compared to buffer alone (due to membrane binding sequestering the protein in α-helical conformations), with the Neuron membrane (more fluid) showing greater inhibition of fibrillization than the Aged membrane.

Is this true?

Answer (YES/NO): NO